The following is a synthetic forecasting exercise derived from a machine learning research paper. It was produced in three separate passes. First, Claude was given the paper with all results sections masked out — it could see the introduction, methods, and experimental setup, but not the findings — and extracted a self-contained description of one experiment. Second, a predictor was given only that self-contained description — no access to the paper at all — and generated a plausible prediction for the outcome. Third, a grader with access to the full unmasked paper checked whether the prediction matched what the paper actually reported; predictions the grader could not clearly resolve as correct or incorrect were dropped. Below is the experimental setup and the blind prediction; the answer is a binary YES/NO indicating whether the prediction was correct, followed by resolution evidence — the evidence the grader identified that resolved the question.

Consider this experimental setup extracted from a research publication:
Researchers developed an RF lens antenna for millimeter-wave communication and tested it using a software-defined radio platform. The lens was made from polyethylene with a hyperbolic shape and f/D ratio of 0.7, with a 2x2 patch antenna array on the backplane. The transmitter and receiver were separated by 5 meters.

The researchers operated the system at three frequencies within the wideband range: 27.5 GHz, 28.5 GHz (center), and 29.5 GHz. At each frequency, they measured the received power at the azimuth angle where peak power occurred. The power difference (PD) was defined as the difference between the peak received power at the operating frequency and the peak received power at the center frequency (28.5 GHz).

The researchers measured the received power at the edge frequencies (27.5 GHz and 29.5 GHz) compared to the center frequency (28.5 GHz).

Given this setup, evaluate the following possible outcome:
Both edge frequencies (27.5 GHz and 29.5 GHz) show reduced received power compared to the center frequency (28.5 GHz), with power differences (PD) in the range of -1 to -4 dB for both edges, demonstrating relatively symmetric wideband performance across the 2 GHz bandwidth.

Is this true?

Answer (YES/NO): NO